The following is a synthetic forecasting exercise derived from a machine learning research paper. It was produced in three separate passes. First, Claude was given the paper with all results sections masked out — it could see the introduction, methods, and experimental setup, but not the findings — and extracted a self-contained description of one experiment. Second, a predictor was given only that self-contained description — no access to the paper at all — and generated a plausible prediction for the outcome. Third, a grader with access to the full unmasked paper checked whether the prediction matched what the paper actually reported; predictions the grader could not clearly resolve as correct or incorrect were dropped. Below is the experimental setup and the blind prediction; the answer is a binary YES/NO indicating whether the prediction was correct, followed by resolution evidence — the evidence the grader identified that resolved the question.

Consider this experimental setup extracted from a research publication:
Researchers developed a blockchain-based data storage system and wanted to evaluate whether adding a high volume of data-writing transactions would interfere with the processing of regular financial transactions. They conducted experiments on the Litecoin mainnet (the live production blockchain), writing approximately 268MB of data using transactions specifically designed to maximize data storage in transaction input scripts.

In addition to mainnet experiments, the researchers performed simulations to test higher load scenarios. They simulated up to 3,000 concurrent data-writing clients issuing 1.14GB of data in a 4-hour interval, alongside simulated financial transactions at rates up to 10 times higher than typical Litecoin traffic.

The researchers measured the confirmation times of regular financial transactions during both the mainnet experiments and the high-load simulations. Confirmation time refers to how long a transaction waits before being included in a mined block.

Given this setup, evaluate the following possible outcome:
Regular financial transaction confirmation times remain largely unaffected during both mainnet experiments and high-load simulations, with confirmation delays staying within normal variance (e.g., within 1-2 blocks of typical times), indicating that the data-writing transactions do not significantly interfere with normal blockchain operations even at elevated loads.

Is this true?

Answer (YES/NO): YES